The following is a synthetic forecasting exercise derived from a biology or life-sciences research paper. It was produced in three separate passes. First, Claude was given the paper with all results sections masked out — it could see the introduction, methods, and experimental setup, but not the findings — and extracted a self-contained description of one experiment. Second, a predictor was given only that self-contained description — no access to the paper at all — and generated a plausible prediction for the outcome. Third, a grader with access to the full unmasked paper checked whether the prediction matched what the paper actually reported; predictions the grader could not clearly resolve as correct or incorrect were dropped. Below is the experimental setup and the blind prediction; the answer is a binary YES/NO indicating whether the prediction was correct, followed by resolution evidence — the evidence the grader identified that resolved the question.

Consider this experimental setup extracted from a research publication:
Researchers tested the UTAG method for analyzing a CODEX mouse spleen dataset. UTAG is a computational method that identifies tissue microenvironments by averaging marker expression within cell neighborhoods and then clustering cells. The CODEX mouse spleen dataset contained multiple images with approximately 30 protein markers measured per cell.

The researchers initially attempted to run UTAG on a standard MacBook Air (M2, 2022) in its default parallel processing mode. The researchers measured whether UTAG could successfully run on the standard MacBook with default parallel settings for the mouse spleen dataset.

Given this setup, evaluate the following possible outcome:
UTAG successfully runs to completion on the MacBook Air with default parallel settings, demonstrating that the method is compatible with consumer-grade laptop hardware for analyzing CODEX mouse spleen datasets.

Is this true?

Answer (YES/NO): NO